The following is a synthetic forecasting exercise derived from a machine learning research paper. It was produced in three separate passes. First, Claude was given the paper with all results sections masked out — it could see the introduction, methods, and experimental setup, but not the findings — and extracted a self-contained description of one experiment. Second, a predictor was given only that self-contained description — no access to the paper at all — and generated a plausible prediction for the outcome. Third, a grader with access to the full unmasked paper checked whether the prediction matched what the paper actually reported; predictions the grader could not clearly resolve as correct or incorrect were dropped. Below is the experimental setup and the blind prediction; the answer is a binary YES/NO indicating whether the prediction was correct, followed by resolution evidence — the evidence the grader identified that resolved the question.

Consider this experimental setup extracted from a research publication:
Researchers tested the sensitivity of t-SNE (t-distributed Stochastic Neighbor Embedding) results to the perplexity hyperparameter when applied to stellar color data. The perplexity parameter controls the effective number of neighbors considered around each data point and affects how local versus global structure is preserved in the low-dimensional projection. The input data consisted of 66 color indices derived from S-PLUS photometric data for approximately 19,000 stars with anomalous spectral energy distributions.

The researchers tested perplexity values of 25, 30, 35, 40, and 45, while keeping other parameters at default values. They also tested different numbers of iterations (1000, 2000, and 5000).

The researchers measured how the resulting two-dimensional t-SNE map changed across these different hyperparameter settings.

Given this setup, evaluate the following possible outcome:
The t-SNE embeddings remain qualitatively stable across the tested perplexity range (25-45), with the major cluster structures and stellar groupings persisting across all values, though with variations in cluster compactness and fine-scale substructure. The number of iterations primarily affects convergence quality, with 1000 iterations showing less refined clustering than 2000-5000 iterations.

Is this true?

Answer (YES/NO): NO